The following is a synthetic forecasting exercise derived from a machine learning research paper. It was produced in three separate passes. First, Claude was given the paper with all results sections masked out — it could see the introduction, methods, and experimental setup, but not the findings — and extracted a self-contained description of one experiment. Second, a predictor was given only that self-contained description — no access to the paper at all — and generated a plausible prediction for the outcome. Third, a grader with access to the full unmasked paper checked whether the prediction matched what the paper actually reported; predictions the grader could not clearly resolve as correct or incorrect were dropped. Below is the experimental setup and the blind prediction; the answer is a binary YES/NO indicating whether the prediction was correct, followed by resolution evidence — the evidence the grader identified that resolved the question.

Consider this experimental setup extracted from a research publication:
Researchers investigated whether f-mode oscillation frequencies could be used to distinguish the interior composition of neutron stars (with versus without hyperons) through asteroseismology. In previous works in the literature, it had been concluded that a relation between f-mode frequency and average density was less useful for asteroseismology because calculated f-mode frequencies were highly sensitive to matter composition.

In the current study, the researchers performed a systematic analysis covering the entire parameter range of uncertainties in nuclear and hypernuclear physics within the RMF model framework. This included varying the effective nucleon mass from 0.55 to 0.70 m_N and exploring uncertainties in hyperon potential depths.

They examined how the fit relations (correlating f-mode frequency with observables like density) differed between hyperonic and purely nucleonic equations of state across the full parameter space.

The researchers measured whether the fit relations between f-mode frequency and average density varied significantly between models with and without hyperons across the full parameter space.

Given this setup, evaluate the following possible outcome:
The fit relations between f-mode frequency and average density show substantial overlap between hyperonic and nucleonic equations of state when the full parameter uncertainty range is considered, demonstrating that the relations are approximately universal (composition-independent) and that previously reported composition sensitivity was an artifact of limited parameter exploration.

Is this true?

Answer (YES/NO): YES